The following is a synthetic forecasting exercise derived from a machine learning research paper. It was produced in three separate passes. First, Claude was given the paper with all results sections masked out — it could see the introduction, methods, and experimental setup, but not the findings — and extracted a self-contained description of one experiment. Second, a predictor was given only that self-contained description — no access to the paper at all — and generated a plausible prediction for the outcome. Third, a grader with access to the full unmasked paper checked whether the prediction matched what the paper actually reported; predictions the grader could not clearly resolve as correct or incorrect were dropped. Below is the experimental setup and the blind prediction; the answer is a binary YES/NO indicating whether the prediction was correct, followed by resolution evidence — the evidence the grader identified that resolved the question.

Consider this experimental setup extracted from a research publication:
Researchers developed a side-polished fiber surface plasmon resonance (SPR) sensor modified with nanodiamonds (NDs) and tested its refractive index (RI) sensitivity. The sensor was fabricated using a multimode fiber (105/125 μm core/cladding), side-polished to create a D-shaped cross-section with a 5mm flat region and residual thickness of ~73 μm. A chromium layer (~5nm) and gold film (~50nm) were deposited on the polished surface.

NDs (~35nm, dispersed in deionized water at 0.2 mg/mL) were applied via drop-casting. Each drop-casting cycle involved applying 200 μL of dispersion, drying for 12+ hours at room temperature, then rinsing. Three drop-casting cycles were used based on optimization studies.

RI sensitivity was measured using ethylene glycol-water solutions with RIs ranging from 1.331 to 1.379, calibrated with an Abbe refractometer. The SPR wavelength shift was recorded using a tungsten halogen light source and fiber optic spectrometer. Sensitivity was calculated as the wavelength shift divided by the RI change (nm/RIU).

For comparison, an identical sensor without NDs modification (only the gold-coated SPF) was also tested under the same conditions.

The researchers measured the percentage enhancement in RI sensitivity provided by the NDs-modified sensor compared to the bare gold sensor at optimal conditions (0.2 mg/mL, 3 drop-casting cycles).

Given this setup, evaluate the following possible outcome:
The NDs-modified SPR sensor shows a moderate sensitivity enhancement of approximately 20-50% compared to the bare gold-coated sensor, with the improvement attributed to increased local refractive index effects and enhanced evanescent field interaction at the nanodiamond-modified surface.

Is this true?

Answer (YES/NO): NO